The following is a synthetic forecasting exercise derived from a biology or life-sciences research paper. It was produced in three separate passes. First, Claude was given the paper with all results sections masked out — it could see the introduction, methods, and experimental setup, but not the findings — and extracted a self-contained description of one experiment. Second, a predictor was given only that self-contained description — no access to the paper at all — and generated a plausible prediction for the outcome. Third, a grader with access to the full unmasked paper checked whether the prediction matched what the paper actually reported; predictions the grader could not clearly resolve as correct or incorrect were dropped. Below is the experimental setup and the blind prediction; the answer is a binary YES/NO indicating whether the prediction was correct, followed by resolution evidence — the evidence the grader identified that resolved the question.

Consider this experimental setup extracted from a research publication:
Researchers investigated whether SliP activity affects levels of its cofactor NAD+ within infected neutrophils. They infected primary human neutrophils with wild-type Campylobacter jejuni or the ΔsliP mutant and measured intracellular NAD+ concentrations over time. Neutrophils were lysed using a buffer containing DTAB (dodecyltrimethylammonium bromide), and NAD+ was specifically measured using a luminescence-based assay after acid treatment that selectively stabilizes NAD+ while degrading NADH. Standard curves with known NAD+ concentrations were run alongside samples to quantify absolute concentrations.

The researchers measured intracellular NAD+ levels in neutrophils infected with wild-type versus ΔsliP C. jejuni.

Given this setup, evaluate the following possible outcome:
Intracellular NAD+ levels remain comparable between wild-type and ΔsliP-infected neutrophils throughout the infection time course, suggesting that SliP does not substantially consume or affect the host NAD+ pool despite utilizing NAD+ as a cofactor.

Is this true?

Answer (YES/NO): NO